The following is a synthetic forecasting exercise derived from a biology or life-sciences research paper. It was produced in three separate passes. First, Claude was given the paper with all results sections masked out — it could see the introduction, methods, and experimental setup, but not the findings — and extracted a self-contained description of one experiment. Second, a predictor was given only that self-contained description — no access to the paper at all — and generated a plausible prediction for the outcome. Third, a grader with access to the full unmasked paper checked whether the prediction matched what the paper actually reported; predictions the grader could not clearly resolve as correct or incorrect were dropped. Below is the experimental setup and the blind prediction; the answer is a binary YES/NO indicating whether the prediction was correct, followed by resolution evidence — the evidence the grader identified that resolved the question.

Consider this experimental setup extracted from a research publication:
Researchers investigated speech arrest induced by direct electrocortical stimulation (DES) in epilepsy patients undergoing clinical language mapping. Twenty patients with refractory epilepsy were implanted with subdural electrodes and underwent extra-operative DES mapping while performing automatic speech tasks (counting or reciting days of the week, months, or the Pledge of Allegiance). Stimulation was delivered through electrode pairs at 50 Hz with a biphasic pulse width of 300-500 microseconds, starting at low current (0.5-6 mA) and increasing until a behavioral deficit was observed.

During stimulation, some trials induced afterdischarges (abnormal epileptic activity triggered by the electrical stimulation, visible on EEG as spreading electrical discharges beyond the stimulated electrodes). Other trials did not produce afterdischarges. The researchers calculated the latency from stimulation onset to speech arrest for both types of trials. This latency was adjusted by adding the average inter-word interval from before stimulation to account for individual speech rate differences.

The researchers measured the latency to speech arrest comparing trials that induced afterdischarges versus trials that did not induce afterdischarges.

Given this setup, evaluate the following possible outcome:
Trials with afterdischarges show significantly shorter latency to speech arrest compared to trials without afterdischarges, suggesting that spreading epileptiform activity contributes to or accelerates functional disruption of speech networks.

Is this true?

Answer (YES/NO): NO